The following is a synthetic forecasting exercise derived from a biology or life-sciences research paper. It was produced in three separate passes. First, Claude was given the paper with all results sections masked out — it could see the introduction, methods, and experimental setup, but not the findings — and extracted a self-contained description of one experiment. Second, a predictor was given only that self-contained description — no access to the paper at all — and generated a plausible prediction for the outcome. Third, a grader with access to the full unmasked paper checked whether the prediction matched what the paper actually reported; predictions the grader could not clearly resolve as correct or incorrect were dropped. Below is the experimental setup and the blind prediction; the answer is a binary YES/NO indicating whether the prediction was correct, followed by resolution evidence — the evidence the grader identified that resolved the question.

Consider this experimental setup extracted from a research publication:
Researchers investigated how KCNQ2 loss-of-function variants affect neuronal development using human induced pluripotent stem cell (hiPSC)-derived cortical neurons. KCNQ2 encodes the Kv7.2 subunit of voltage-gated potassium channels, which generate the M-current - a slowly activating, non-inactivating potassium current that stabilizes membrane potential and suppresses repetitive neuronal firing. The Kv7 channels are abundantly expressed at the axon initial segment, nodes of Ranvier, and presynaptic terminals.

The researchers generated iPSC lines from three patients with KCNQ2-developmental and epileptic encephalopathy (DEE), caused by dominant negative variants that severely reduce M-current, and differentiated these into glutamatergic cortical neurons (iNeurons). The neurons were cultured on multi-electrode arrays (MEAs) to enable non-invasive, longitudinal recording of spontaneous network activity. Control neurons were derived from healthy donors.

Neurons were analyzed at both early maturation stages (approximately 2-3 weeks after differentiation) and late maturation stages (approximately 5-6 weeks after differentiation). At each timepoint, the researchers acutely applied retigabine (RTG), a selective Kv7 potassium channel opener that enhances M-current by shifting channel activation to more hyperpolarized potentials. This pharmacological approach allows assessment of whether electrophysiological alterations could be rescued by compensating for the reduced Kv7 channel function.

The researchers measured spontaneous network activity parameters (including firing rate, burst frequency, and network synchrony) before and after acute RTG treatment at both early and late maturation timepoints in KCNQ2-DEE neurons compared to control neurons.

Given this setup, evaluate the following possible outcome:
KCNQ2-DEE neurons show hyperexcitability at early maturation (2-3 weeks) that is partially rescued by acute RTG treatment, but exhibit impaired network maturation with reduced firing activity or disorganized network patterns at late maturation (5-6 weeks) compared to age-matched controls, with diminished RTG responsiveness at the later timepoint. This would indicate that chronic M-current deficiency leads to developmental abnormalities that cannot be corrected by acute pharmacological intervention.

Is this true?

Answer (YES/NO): NO